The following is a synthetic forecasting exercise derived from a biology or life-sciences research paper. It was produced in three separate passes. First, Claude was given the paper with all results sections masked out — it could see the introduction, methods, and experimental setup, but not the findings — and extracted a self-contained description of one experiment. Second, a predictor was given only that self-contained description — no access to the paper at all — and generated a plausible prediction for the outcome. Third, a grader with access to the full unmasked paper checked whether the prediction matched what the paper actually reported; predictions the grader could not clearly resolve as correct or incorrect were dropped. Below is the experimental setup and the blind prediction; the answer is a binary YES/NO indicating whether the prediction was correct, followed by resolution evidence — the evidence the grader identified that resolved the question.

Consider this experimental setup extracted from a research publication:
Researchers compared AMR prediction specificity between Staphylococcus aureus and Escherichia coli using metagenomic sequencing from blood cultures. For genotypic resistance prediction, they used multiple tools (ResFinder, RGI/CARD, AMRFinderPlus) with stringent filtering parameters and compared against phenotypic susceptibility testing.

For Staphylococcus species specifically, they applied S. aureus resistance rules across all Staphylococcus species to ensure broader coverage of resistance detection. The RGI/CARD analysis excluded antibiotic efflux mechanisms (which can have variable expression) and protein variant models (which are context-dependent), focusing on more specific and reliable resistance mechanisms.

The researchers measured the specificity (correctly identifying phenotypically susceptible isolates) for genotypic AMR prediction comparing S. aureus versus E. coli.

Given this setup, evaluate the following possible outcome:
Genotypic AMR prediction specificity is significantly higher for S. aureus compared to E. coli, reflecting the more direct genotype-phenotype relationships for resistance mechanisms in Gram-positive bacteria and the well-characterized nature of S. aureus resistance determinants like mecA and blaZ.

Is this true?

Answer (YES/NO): YES